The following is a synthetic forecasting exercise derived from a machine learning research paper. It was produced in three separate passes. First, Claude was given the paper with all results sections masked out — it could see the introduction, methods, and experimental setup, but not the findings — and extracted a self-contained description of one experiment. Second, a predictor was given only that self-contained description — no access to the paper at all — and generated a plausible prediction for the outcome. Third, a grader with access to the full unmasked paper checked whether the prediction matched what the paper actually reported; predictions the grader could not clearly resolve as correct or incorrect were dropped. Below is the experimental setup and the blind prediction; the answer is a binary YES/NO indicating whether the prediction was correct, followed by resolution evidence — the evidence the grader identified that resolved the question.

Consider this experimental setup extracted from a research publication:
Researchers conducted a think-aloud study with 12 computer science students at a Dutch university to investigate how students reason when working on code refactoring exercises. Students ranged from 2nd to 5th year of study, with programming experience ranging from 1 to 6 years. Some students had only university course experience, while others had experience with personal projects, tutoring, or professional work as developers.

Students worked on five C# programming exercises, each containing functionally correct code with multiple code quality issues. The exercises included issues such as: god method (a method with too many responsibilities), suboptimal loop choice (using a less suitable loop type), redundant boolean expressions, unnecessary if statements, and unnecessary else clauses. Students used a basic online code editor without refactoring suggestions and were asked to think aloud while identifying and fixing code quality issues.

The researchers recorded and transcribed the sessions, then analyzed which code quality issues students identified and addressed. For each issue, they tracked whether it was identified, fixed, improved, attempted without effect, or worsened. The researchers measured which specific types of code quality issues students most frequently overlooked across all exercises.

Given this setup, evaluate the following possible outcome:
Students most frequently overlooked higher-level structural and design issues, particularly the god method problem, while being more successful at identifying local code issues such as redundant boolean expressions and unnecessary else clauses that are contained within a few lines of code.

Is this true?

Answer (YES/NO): NO